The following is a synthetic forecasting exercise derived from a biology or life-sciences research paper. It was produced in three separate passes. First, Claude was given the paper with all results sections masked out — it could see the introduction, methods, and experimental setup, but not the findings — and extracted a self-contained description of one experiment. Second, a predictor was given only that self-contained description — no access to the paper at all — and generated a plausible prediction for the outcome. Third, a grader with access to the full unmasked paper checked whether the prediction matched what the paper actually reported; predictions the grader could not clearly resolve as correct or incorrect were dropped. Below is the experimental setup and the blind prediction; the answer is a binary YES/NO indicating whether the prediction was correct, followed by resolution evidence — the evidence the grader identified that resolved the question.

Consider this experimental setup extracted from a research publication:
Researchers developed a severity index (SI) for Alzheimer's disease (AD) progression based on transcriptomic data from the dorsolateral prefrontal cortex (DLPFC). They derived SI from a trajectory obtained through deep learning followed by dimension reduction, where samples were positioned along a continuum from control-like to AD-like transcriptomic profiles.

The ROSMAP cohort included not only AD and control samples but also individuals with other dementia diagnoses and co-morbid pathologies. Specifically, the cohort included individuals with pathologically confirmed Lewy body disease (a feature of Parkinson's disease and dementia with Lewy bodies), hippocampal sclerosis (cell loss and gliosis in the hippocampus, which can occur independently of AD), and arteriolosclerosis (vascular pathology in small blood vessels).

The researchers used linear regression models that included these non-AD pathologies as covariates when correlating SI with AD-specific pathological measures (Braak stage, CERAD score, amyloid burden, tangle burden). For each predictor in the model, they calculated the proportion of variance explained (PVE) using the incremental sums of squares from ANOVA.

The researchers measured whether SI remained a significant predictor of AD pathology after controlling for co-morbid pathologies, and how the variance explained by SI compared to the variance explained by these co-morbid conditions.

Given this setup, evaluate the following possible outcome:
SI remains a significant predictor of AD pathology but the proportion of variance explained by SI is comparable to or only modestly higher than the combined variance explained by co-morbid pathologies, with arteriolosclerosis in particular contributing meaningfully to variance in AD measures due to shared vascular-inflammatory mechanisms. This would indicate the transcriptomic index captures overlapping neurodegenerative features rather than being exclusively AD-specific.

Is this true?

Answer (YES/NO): NO